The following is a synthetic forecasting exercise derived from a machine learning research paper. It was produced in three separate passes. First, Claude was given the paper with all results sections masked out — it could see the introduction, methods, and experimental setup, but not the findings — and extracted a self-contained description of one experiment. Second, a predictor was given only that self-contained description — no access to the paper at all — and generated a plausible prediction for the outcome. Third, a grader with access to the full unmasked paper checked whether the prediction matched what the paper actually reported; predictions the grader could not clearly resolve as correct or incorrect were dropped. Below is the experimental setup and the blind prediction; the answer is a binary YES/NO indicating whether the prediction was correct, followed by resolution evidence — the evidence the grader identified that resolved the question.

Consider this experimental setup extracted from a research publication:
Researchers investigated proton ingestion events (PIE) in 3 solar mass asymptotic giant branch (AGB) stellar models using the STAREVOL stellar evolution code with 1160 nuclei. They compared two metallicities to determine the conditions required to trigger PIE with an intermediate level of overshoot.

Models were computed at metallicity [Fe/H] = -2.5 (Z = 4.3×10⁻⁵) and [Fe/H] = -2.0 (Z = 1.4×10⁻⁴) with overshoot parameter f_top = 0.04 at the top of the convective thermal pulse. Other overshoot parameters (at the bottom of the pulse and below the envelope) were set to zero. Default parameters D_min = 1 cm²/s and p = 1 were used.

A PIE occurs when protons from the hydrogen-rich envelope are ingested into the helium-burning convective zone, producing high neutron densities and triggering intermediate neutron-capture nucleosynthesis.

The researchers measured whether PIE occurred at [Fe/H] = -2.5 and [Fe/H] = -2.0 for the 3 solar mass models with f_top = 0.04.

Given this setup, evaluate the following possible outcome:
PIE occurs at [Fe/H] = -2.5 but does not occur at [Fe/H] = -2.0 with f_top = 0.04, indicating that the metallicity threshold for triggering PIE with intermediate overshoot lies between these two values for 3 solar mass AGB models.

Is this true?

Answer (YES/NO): YES